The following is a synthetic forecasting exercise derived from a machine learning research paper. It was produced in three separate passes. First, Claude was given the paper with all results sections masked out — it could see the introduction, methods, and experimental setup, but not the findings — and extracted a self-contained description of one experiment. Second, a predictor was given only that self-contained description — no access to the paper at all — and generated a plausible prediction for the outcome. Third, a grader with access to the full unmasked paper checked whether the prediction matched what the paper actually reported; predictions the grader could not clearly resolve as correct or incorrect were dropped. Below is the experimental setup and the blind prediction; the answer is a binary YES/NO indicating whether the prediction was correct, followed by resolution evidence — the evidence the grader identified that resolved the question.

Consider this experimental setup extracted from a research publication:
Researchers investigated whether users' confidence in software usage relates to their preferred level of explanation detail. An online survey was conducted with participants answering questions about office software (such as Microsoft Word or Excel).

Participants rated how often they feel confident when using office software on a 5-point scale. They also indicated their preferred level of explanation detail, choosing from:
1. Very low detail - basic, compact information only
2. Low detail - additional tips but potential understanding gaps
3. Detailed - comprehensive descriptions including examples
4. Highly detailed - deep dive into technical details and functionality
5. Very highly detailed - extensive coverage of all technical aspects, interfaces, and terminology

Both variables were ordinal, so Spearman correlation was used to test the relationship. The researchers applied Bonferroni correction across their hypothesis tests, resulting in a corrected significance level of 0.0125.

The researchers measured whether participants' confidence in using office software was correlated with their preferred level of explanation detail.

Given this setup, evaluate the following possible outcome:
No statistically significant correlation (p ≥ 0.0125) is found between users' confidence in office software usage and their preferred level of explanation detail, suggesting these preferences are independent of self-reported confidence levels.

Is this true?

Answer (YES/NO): YES